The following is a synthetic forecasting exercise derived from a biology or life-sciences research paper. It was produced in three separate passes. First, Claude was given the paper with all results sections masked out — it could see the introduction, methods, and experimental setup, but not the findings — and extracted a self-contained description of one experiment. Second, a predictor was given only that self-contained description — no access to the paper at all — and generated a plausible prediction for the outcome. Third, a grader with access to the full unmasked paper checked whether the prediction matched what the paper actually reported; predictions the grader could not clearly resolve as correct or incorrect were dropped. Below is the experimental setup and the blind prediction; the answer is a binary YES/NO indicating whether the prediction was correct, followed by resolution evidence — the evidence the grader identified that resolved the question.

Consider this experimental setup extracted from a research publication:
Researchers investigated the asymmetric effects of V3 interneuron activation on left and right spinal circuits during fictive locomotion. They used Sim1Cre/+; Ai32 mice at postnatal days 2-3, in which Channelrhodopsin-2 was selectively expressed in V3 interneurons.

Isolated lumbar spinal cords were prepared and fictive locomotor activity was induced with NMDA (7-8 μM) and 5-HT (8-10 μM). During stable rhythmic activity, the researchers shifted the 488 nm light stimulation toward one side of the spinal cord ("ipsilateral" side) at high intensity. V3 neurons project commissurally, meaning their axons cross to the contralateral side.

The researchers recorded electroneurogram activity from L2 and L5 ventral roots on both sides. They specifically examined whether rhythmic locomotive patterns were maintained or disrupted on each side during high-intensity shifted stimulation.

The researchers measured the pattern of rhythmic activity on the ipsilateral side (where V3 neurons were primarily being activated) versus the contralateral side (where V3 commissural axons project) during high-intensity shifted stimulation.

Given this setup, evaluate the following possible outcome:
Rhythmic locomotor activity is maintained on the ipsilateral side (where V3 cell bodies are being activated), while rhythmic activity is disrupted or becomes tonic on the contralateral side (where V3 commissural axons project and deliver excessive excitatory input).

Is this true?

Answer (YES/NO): YES